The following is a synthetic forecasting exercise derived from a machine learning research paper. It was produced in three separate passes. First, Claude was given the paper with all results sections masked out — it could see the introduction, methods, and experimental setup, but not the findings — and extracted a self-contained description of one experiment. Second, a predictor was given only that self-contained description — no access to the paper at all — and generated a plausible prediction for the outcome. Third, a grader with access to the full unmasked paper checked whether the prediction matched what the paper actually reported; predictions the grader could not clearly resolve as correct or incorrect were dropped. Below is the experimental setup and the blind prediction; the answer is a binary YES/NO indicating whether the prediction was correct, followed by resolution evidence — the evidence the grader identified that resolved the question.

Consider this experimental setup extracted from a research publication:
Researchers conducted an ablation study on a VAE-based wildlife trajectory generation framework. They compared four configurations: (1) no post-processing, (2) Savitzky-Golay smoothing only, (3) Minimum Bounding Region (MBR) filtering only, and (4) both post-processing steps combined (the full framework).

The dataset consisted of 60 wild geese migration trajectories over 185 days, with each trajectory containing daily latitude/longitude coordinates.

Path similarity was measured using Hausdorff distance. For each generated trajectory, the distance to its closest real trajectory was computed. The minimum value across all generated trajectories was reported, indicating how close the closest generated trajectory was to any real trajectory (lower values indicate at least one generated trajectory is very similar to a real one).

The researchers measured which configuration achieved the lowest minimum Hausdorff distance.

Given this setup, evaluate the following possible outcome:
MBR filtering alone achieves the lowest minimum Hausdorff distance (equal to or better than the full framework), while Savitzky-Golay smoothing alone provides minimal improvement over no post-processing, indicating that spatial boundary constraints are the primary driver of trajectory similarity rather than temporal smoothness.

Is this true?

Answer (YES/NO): NO